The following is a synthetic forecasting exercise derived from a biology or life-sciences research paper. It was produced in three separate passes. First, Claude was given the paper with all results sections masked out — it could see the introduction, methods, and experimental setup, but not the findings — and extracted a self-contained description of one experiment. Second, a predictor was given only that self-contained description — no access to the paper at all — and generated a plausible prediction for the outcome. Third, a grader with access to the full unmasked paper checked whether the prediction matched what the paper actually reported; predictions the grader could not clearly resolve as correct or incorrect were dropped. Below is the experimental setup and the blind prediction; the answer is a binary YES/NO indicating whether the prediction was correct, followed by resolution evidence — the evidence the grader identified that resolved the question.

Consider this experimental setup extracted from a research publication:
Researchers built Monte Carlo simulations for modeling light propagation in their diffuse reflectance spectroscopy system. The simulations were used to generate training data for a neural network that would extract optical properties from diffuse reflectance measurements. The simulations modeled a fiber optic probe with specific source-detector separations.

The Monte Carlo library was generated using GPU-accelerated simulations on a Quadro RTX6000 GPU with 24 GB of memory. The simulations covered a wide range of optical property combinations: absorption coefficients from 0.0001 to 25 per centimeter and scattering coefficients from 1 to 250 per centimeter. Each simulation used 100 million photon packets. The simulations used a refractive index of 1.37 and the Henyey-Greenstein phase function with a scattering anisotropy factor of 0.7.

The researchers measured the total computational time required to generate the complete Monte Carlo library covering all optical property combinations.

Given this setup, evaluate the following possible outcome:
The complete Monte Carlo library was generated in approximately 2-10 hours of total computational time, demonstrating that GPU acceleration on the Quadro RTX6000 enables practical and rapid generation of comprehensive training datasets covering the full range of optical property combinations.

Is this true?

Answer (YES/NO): NO